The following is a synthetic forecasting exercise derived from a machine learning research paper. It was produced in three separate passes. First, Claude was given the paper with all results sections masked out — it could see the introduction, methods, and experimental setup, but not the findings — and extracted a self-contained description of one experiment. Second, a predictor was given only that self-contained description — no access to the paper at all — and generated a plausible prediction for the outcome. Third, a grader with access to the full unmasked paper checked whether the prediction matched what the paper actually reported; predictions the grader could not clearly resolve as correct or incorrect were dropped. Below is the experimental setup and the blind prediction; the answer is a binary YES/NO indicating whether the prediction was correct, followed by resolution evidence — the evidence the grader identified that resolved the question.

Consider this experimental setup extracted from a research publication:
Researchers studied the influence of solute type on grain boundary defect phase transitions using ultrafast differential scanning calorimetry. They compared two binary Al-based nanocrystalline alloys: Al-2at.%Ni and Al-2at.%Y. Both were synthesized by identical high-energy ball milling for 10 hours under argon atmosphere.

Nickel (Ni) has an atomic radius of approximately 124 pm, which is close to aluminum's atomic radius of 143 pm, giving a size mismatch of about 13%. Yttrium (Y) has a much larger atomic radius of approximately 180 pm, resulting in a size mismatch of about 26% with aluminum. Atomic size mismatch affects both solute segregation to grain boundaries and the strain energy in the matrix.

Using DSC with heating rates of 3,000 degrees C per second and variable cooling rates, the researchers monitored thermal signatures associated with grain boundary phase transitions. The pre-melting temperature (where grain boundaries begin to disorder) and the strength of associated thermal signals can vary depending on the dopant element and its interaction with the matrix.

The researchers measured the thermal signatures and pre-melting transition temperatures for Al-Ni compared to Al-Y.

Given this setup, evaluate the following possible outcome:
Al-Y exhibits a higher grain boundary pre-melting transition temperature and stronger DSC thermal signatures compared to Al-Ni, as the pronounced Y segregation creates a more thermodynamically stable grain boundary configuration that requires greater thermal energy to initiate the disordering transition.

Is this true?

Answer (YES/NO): NO